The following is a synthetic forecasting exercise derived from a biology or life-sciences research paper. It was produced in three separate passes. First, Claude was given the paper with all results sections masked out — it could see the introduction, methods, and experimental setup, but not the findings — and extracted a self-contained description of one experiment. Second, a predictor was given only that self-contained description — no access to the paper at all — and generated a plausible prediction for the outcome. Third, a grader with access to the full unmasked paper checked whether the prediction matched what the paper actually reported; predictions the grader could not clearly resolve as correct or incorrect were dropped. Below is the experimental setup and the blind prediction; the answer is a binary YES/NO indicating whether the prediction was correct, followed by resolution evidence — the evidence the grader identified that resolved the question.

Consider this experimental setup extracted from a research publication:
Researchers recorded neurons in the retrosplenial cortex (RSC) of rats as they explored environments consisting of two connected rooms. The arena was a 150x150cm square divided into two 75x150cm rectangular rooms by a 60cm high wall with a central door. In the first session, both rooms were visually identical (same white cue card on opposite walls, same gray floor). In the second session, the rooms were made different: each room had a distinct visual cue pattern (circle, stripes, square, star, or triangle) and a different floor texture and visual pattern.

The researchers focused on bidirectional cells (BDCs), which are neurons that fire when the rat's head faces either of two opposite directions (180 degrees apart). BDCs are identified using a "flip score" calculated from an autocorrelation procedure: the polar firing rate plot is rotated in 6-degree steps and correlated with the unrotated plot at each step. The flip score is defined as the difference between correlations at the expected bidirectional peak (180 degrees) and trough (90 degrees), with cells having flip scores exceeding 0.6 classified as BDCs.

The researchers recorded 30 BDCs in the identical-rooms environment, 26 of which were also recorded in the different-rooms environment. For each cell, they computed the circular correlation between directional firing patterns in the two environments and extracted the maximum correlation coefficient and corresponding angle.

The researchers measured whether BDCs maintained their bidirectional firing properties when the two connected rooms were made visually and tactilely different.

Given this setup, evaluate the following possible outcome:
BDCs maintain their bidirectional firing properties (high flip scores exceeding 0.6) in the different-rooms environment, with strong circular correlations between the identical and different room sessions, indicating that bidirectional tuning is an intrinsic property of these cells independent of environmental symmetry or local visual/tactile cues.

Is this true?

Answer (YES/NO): YES